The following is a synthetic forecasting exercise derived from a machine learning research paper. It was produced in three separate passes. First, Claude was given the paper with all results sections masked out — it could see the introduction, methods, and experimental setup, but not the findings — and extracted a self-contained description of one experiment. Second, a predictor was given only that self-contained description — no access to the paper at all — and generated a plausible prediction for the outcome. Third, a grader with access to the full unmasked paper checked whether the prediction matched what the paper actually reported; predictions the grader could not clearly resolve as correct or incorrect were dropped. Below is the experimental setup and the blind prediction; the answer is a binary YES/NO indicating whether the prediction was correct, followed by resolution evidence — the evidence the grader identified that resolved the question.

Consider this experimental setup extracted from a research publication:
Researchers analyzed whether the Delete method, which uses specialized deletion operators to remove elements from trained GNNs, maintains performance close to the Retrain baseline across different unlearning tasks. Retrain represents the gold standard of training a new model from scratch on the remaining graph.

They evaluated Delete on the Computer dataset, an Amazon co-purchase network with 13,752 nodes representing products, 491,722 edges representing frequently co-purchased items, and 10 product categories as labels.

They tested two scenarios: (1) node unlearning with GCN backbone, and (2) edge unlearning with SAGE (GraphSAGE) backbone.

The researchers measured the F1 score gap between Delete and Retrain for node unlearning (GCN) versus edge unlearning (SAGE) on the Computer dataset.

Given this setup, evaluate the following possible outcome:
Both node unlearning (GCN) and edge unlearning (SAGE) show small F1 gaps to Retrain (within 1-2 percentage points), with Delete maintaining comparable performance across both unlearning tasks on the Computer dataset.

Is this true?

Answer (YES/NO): YES